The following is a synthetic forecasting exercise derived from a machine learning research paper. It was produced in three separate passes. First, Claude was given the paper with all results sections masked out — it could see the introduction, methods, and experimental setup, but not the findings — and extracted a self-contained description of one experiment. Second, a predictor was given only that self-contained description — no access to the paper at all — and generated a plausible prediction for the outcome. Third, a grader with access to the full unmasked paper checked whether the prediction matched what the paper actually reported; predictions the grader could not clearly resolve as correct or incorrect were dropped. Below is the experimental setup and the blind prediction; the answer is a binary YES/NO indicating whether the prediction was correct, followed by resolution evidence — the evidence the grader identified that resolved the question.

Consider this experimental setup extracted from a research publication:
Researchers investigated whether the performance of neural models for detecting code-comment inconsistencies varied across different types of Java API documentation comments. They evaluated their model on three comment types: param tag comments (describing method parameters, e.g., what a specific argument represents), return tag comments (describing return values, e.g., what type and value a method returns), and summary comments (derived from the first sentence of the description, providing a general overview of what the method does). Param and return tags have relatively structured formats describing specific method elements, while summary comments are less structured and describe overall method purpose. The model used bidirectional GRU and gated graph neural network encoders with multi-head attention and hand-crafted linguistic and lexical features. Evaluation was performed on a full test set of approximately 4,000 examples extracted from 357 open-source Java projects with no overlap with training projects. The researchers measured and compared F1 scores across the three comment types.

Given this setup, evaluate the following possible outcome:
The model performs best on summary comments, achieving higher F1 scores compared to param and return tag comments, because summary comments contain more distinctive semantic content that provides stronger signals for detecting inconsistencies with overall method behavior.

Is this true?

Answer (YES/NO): NO